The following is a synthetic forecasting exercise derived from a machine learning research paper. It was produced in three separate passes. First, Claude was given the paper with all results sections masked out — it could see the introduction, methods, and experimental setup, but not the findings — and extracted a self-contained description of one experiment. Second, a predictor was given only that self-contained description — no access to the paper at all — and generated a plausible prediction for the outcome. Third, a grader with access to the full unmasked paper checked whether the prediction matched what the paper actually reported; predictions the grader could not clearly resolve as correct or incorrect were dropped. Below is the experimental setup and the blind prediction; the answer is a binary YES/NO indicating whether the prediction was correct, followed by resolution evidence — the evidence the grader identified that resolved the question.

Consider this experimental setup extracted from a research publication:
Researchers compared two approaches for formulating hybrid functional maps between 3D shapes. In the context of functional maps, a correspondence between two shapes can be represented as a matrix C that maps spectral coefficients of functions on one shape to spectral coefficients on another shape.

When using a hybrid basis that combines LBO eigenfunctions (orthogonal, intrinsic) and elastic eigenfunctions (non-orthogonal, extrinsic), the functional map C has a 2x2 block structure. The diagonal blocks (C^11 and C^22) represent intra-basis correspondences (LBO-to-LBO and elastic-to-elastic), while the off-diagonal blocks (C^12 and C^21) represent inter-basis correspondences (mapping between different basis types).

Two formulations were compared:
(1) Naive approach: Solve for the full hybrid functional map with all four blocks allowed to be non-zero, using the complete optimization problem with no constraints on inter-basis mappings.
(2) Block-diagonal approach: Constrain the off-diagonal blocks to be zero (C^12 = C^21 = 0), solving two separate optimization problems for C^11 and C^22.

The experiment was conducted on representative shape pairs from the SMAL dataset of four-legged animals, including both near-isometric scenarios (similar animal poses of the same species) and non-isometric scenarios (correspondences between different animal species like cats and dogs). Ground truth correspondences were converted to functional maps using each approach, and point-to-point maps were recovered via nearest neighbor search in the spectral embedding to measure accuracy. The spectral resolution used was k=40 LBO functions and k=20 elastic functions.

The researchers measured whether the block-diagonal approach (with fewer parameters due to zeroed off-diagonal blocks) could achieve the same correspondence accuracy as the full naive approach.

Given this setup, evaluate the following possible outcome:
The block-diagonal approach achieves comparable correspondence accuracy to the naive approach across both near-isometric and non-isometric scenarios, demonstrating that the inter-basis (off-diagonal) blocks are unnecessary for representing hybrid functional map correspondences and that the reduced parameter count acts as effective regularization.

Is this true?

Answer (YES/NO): YES